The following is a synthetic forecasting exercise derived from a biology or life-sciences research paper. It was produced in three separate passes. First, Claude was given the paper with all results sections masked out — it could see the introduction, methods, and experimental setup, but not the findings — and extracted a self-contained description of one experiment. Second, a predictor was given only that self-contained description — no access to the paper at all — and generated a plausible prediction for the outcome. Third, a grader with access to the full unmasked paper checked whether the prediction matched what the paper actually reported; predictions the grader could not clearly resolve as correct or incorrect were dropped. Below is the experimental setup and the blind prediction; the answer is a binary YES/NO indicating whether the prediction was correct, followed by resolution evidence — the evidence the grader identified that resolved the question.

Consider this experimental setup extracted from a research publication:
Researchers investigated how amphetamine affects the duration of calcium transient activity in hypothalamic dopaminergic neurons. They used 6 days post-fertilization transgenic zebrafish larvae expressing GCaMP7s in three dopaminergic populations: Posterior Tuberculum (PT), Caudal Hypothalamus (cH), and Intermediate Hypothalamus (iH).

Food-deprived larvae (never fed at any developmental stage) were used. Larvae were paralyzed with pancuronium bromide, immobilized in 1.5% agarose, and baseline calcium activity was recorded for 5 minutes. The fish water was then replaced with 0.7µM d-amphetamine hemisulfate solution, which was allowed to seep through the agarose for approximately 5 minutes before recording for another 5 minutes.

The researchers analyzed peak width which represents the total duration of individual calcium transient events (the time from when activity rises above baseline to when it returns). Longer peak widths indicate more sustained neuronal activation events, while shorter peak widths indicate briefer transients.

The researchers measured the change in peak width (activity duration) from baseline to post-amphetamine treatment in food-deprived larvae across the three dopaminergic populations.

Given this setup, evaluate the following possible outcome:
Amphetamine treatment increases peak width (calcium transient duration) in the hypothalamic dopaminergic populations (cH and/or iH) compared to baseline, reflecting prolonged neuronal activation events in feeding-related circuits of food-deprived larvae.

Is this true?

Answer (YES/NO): NO